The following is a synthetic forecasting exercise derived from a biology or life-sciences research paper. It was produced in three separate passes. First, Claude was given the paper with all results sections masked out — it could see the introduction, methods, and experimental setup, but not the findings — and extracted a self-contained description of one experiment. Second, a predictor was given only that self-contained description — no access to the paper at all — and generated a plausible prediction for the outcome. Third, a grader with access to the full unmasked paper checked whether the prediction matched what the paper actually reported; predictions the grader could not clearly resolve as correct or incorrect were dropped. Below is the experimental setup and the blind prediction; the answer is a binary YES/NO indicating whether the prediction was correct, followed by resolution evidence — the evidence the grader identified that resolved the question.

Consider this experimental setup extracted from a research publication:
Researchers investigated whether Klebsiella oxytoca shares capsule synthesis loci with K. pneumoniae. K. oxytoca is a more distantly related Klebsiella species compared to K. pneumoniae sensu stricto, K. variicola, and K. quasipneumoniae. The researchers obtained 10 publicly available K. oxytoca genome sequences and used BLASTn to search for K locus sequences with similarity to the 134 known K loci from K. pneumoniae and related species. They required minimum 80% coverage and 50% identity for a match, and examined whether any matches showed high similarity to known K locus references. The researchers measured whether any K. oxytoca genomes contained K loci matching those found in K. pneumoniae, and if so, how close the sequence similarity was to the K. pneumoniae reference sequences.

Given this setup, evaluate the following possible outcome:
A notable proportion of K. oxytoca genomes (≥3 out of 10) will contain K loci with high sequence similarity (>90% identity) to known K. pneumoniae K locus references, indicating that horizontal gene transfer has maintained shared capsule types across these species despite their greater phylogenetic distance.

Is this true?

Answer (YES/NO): YES